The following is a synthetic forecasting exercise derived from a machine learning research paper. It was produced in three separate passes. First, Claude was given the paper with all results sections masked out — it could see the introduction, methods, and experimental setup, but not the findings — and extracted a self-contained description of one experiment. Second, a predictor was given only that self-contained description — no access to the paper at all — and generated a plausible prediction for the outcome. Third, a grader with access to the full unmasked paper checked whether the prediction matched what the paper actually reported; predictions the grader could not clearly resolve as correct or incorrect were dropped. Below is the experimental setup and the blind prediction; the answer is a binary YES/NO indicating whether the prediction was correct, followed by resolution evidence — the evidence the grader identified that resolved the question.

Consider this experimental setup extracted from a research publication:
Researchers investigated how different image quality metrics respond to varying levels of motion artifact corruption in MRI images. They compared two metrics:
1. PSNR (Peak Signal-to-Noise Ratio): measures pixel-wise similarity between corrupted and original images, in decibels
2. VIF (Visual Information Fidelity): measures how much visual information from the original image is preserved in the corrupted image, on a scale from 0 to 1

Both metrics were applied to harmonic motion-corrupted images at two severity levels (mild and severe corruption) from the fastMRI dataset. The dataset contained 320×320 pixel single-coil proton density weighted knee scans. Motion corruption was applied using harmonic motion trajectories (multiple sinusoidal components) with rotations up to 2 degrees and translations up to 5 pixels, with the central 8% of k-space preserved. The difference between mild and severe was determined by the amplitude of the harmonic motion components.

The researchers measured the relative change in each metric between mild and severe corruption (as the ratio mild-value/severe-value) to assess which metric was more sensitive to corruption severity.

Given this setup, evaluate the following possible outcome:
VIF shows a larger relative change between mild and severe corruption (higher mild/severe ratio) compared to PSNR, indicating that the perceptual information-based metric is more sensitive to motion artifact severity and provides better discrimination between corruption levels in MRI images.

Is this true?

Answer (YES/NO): YES